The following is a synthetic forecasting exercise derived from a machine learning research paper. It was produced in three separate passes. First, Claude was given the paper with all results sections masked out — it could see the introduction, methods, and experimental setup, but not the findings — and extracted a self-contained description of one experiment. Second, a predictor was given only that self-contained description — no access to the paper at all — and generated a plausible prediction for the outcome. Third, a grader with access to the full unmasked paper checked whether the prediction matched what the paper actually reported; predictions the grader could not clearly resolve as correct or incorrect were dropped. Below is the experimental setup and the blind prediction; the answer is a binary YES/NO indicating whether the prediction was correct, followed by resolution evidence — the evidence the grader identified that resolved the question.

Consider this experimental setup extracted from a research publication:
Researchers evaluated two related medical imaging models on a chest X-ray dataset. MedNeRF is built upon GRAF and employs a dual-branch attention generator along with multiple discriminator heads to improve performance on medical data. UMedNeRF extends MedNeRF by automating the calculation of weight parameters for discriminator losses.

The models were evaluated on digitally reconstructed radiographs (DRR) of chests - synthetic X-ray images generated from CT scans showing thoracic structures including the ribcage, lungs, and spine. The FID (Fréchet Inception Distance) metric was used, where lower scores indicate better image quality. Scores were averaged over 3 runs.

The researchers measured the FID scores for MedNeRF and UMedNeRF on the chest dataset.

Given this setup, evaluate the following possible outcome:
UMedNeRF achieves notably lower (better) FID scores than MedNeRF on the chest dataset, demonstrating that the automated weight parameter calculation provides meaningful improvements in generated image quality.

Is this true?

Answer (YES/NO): NO